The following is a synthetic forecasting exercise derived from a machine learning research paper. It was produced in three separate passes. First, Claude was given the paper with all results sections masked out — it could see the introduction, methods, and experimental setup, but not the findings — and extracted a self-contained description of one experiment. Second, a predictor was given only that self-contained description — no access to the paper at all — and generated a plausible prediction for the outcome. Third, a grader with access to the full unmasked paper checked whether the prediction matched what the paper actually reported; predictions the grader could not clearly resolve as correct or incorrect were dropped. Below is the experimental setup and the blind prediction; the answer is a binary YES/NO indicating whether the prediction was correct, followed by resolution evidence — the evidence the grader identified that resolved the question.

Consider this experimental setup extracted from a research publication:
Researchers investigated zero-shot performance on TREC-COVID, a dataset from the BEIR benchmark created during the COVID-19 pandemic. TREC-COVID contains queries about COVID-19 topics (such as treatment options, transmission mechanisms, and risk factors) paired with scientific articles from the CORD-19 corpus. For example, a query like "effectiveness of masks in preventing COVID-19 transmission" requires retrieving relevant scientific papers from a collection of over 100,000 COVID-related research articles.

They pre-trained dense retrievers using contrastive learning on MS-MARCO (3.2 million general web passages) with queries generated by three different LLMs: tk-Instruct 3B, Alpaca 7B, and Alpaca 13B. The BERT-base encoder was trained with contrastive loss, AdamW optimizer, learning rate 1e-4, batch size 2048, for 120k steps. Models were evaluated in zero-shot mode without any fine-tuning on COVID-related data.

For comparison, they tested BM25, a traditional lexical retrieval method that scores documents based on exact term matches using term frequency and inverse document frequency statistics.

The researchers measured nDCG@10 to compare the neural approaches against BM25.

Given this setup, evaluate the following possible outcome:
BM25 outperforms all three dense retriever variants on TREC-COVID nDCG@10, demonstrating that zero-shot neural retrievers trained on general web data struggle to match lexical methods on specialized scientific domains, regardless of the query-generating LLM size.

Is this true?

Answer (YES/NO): YES